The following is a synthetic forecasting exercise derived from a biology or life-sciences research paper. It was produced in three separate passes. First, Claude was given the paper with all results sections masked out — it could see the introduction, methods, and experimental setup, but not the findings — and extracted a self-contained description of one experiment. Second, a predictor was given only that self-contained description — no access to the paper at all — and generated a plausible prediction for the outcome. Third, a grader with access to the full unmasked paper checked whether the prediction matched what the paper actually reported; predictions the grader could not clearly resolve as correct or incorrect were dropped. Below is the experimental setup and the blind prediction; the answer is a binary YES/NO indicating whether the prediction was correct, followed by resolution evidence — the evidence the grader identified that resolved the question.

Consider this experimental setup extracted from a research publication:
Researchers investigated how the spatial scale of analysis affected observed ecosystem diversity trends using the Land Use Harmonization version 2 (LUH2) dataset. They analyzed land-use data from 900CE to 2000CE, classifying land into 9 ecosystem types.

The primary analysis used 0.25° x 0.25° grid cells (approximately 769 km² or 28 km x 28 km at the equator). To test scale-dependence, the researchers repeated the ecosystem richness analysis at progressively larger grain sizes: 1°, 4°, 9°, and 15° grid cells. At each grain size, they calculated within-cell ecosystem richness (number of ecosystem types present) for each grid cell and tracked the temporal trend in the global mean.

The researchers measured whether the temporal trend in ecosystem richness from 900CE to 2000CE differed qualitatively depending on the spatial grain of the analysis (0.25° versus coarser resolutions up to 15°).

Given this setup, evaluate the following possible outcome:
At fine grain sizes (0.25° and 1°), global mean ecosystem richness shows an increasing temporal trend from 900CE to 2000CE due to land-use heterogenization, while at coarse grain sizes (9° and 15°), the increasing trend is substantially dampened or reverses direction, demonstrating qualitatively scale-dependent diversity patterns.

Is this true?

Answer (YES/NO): NO